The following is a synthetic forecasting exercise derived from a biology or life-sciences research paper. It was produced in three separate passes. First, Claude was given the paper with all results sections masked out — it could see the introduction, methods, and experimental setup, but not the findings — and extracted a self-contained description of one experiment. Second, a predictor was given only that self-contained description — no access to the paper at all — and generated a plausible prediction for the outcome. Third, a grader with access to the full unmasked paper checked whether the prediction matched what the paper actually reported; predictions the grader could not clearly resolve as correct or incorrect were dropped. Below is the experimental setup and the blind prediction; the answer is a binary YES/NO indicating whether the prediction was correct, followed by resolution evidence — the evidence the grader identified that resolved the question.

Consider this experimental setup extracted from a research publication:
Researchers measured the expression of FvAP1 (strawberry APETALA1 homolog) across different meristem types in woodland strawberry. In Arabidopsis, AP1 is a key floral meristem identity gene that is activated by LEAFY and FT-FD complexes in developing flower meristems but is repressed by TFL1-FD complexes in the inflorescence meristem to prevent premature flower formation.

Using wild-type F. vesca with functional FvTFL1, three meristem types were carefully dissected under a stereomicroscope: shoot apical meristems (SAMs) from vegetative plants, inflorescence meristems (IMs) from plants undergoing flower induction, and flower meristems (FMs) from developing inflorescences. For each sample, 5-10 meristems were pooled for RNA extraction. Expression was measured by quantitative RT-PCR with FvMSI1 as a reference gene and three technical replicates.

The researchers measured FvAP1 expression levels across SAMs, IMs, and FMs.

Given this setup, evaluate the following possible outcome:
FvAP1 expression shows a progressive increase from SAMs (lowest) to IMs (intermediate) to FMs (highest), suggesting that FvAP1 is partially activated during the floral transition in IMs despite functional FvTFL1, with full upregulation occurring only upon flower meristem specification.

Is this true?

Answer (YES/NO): YES